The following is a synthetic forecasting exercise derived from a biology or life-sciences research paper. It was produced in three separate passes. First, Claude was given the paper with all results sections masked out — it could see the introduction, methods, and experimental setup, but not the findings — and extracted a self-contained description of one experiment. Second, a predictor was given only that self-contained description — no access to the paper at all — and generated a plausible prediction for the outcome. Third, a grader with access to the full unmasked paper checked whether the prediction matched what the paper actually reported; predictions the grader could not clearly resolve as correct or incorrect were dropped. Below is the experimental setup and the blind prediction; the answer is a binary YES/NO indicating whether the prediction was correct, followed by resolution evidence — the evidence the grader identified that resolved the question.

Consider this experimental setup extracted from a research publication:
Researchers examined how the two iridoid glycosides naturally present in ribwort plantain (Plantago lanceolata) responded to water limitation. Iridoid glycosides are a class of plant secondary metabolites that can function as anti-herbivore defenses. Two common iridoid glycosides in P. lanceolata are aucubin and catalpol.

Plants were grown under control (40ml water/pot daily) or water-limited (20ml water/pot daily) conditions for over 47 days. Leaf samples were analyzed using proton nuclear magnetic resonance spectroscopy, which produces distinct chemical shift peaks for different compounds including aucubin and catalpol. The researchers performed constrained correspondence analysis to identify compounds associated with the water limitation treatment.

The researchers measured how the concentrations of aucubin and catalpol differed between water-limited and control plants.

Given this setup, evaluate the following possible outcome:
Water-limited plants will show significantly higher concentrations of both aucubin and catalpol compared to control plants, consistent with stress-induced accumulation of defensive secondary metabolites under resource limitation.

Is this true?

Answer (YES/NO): NO